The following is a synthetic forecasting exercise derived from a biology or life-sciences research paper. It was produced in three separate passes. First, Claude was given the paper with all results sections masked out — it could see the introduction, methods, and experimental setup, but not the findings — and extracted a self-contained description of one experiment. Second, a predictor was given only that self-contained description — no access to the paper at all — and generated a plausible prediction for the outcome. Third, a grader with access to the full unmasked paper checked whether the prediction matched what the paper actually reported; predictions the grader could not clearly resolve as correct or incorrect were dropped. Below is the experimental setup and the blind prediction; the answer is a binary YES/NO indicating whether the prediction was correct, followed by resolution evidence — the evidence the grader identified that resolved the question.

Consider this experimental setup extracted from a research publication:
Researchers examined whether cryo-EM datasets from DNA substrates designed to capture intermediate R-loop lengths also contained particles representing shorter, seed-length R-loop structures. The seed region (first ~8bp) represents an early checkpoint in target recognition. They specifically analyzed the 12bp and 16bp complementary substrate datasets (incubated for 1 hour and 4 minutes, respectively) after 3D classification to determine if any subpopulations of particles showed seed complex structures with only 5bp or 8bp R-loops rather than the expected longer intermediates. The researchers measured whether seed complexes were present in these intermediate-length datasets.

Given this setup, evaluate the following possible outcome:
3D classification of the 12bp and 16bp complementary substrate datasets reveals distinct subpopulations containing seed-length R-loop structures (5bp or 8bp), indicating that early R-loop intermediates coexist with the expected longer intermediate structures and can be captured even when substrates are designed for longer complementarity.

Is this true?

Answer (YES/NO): YES